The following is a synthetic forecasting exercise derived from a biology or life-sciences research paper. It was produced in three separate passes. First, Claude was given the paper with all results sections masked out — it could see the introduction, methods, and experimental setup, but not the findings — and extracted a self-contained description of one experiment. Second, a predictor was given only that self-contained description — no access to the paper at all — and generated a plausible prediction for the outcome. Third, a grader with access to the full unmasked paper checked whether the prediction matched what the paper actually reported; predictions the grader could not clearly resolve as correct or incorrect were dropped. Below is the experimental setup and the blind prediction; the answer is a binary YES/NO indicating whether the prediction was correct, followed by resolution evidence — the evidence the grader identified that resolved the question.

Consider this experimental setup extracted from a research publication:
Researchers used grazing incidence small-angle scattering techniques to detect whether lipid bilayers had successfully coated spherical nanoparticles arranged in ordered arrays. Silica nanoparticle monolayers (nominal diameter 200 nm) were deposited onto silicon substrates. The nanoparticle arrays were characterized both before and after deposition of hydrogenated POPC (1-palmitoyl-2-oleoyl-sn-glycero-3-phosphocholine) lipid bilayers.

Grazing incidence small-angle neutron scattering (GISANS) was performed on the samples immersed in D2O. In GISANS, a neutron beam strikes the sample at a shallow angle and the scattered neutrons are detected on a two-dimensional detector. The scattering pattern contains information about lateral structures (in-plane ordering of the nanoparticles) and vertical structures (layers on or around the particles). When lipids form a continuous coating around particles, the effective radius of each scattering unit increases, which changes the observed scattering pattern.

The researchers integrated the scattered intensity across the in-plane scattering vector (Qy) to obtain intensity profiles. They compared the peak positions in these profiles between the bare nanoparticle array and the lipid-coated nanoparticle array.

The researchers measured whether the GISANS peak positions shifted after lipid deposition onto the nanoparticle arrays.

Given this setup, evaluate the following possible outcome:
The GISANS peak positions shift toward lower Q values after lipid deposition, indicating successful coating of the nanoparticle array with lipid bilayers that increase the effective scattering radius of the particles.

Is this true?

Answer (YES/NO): YES